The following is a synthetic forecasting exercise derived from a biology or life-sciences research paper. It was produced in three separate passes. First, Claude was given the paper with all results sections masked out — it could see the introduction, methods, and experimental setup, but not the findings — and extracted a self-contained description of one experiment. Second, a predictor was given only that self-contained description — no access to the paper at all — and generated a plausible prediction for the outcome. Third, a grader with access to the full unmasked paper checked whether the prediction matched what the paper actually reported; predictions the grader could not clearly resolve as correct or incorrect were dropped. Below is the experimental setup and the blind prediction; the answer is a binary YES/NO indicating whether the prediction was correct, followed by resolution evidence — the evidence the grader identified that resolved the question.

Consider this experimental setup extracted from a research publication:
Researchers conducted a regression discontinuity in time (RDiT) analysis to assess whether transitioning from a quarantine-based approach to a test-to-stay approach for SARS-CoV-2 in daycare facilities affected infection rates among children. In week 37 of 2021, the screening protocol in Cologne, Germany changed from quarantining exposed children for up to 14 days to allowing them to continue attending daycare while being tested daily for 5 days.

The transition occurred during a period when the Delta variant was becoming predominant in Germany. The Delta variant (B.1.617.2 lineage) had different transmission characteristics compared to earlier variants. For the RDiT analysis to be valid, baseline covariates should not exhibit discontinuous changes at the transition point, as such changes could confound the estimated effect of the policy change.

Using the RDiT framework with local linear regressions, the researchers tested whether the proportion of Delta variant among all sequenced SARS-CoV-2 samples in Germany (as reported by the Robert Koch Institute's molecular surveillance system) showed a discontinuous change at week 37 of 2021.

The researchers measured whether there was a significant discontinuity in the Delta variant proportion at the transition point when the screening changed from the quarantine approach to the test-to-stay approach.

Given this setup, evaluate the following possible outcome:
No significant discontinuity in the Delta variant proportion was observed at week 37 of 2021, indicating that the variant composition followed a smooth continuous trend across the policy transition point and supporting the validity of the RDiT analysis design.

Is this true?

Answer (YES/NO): YES